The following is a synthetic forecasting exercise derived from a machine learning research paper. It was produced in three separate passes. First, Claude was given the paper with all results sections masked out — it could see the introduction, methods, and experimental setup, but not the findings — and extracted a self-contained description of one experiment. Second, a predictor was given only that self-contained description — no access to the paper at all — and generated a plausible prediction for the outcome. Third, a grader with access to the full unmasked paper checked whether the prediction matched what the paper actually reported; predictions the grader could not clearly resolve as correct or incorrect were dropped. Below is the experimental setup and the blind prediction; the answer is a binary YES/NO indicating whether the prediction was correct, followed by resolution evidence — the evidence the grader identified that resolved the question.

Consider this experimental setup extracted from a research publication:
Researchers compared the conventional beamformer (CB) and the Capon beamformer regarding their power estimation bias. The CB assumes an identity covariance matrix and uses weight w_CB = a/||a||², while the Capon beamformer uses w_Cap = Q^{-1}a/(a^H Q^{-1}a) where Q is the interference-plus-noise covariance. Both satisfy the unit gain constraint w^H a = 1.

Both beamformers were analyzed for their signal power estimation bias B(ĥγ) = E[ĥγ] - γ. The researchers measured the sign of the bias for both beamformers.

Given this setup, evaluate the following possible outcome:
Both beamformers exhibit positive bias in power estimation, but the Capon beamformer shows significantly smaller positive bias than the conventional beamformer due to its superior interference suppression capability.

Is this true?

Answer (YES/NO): YES